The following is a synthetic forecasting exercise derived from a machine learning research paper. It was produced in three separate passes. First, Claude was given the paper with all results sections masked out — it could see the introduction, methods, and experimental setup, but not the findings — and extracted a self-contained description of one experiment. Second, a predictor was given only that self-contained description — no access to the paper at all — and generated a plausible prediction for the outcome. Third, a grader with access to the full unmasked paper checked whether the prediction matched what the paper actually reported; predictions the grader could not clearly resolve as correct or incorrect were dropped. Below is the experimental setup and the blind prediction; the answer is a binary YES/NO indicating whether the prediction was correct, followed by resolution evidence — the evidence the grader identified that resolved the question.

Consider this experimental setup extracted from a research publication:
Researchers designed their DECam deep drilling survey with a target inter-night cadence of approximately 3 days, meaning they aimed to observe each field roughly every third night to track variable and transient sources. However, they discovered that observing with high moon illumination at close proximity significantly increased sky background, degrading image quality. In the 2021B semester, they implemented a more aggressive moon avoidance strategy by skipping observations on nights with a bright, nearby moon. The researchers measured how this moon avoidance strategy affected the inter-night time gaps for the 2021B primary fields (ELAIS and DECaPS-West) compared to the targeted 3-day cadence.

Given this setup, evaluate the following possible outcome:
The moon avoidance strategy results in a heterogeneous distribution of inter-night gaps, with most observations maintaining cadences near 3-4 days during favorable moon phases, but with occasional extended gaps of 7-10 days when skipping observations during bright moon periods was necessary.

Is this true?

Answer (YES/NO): NO